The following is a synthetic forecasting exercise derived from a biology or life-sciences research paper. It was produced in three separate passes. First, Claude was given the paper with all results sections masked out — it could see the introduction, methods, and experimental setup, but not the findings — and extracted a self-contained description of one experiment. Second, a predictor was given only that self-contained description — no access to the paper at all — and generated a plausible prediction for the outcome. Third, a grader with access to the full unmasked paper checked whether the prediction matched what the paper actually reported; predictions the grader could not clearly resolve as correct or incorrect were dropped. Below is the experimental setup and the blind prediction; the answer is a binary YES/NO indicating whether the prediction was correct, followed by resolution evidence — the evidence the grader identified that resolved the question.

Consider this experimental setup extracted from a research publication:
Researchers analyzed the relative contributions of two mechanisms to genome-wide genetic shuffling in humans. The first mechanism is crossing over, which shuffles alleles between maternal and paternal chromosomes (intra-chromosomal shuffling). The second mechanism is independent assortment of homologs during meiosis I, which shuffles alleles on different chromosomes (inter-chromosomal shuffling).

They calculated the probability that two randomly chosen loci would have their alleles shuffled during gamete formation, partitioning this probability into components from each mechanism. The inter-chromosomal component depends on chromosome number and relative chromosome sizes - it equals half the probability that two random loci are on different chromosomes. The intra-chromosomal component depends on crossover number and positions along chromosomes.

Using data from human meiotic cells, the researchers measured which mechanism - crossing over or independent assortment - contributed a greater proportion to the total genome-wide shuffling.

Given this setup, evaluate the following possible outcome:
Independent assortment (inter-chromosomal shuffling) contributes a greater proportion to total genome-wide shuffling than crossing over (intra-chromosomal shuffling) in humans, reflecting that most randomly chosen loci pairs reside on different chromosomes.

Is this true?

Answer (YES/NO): YES